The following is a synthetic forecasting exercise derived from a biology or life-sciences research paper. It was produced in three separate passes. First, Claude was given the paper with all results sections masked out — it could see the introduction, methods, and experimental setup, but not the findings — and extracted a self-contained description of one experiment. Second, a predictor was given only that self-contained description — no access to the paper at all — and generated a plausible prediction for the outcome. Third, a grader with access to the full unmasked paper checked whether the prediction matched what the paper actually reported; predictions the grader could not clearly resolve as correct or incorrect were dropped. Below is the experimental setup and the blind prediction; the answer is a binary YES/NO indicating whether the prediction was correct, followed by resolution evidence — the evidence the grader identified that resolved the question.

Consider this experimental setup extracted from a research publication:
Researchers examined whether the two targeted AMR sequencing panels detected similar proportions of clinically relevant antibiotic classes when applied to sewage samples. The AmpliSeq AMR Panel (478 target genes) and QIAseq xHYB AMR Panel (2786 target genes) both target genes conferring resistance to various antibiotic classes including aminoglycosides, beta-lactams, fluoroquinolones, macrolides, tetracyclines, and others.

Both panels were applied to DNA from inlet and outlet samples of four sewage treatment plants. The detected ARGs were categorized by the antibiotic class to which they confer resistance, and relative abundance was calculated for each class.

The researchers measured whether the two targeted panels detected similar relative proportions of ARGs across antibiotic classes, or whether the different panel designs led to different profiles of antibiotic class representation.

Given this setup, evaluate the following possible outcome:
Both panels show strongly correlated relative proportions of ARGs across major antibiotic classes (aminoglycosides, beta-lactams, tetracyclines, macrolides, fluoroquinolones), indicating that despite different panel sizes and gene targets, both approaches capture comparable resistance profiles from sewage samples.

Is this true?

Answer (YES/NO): NO